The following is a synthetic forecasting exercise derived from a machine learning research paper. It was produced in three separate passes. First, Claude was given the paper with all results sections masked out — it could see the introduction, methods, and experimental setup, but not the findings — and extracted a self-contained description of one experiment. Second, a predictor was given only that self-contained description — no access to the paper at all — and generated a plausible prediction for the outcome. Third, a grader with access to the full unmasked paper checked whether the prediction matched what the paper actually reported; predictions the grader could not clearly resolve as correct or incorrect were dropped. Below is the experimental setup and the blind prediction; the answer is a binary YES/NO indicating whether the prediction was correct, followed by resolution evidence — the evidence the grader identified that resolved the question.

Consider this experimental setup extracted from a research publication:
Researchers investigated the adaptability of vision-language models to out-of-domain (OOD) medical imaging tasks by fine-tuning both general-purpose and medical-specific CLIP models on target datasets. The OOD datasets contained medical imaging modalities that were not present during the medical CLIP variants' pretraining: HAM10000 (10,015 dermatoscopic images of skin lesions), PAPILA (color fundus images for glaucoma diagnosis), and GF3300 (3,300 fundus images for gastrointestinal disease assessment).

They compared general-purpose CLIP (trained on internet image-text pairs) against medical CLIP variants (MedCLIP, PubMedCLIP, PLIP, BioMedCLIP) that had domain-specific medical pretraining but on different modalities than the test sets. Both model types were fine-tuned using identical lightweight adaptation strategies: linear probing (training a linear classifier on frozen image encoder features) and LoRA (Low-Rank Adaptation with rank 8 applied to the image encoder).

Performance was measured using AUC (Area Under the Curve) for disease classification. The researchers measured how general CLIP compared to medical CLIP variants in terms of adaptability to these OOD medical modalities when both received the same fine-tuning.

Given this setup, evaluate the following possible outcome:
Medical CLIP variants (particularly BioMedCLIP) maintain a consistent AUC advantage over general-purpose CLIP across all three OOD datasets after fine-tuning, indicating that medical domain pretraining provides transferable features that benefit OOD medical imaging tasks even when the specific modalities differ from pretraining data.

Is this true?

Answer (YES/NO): NO